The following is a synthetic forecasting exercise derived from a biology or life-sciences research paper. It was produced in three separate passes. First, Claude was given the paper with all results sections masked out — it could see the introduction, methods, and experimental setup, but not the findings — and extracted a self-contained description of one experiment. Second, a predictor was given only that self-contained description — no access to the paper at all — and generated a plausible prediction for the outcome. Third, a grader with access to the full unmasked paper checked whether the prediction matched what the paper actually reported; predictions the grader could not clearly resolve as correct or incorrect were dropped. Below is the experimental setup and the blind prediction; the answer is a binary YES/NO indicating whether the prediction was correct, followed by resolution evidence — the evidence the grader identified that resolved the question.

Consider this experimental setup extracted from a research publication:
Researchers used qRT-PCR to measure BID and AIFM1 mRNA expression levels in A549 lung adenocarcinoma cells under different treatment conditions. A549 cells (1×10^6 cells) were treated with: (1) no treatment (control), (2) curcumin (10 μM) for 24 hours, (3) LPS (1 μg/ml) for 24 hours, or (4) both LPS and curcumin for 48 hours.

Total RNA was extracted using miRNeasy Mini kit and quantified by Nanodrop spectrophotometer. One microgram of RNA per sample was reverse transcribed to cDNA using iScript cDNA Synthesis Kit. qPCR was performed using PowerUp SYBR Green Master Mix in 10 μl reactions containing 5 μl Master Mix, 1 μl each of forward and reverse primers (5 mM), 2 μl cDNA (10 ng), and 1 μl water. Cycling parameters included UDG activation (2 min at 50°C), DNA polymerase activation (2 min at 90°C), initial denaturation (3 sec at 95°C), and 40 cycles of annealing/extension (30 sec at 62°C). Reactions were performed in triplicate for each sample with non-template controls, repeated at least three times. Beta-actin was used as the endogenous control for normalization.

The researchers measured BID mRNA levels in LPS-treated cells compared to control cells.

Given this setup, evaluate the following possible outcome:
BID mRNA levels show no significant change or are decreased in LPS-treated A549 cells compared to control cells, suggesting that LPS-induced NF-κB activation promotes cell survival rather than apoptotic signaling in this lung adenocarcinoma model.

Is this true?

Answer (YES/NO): YES